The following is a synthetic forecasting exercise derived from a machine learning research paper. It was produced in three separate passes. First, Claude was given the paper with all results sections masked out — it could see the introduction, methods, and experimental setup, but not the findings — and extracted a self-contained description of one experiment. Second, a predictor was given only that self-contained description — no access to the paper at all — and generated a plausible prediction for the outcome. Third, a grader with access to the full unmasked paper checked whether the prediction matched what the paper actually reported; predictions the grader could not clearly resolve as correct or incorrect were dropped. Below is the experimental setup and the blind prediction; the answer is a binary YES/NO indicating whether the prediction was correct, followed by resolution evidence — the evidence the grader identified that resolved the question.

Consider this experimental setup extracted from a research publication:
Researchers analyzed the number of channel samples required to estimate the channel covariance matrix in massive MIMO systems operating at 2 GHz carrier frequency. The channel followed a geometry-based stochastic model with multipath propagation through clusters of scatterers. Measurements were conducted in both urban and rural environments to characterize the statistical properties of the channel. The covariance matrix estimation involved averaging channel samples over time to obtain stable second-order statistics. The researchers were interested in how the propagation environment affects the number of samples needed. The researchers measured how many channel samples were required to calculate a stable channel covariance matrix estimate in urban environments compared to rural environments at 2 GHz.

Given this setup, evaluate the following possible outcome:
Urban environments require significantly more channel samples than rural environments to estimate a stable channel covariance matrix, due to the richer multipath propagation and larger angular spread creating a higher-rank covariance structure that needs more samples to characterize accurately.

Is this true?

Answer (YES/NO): YES